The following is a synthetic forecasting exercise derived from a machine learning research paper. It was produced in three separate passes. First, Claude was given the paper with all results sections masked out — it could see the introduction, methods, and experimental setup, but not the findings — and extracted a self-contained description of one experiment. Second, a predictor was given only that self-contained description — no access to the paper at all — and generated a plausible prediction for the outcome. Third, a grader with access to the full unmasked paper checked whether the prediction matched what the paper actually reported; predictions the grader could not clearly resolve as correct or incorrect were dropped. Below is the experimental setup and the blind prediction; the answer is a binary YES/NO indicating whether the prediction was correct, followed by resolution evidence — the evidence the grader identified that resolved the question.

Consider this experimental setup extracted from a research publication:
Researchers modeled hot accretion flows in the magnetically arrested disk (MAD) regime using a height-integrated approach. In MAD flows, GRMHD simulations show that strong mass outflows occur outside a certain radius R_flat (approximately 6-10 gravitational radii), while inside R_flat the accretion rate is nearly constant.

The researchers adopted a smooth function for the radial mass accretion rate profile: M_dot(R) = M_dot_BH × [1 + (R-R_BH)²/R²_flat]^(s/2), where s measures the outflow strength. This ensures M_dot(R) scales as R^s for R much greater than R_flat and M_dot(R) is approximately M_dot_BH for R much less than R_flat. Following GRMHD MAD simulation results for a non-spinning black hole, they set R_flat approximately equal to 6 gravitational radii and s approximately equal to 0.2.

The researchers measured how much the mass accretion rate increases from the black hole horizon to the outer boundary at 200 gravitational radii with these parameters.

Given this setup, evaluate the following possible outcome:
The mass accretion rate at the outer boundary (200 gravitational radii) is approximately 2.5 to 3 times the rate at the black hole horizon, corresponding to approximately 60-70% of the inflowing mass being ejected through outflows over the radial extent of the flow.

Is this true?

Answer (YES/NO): NO